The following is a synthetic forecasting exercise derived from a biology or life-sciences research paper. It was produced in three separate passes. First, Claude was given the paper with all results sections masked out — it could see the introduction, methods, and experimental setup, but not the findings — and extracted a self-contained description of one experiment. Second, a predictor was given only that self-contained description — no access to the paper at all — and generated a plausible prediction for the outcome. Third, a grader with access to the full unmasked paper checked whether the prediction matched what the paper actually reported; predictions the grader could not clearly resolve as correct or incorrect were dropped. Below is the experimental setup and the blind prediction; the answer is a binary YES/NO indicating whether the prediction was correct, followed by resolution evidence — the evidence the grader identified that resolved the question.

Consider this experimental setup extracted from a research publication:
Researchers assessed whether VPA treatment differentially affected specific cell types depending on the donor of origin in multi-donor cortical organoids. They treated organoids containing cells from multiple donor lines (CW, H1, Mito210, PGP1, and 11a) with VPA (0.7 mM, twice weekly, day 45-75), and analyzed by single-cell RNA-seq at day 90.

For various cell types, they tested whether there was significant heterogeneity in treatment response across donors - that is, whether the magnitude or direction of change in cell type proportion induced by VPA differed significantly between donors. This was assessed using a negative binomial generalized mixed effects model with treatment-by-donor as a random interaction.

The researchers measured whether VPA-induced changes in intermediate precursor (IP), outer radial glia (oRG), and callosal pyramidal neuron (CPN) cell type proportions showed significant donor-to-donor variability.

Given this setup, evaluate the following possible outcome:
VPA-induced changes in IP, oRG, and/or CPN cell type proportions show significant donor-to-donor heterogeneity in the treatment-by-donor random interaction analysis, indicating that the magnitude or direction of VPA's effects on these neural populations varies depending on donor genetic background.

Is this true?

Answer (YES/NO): YES